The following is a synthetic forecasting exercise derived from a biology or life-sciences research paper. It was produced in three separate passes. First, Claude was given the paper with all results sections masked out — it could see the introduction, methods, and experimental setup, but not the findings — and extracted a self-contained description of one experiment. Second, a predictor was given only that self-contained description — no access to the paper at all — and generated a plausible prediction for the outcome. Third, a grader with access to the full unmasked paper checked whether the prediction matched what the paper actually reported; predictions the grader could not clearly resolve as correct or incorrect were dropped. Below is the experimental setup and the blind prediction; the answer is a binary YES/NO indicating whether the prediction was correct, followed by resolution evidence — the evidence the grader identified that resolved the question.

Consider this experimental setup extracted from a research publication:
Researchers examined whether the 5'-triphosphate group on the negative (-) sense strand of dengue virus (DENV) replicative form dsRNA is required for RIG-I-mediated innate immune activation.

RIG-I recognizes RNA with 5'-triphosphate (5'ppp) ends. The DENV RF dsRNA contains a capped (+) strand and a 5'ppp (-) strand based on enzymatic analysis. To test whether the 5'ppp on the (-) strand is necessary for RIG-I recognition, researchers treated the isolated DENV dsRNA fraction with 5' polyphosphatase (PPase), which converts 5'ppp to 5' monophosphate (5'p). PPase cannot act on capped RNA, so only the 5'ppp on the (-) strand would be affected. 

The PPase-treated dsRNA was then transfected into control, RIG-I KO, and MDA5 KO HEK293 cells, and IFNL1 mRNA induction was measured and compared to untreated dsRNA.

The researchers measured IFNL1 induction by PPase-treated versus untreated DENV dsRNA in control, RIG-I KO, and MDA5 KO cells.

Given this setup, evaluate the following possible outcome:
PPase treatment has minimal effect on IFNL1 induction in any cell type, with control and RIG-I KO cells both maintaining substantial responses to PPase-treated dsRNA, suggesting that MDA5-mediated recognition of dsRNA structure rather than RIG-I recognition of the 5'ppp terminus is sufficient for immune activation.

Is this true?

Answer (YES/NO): NO